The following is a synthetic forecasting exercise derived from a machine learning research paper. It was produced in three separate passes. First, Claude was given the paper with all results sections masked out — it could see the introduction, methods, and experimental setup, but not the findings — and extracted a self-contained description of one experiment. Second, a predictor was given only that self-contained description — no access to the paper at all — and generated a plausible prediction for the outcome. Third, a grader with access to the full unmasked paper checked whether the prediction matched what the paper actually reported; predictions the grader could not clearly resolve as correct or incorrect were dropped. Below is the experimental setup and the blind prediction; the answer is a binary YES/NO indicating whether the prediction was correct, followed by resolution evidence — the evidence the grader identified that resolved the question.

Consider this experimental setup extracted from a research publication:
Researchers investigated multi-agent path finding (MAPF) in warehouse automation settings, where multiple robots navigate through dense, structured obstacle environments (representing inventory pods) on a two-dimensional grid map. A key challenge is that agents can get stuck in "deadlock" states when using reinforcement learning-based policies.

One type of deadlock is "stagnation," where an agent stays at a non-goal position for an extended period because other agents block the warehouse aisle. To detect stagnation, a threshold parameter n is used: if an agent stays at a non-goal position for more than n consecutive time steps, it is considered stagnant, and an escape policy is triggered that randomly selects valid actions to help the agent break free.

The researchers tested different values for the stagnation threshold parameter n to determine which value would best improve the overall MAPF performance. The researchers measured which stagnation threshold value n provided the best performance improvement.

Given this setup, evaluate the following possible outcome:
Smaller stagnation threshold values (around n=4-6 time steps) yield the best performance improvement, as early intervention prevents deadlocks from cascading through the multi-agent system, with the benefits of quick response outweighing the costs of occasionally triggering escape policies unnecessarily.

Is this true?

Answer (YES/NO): YES